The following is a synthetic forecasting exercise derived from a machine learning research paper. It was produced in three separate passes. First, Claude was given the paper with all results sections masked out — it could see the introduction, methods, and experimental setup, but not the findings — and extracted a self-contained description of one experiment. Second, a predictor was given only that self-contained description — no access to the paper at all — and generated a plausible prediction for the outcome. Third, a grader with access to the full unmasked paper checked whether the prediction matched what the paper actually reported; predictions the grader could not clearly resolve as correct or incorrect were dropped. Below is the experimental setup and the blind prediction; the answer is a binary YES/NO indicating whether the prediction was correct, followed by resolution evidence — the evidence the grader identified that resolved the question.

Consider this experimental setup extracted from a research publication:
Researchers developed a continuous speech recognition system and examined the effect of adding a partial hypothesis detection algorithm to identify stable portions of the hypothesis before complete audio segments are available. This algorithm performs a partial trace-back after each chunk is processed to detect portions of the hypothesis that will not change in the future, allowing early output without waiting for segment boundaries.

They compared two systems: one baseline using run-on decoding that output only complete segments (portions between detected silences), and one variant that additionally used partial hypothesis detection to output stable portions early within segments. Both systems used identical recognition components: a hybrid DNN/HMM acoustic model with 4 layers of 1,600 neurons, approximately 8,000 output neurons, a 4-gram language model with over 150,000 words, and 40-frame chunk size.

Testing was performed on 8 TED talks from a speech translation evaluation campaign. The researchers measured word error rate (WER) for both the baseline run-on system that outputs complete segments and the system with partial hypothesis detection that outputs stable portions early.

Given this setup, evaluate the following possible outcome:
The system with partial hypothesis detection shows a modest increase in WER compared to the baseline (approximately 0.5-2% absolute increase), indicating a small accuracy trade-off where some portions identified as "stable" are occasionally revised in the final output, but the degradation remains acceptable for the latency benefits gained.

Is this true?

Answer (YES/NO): NO